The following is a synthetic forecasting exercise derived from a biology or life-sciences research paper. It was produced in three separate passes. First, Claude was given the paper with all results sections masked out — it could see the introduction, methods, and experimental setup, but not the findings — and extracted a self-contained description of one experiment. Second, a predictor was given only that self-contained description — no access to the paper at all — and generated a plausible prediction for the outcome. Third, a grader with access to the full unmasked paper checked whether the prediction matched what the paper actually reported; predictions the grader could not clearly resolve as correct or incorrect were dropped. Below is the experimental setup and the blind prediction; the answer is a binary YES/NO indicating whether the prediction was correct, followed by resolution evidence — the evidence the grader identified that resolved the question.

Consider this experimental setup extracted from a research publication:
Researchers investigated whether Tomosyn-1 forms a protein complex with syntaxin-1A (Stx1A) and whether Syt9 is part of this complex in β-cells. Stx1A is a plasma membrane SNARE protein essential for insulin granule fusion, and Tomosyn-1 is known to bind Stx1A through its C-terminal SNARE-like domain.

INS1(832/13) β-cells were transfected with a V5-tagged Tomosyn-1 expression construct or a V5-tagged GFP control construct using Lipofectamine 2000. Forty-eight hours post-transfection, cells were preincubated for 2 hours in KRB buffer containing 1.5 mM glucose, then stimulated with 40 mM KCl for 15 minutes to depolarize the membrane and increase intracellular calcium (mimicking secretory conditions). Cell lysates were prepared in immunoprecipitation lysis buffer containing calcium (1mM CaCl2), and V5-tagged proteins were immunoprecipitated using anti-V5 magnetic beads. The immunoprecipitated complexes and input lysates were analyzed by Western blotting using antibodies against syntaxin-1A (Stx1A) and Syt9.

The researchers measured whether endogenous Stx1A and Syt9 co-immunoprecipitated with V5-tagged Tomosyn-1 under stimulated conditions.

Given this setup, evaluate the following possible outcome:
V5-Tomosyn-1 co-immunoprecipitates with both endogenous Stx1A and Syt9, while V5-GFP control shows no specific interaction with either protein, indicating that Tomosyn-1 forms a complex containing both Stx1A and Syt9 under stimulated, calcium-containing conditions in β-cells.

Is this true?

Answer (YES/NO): YES